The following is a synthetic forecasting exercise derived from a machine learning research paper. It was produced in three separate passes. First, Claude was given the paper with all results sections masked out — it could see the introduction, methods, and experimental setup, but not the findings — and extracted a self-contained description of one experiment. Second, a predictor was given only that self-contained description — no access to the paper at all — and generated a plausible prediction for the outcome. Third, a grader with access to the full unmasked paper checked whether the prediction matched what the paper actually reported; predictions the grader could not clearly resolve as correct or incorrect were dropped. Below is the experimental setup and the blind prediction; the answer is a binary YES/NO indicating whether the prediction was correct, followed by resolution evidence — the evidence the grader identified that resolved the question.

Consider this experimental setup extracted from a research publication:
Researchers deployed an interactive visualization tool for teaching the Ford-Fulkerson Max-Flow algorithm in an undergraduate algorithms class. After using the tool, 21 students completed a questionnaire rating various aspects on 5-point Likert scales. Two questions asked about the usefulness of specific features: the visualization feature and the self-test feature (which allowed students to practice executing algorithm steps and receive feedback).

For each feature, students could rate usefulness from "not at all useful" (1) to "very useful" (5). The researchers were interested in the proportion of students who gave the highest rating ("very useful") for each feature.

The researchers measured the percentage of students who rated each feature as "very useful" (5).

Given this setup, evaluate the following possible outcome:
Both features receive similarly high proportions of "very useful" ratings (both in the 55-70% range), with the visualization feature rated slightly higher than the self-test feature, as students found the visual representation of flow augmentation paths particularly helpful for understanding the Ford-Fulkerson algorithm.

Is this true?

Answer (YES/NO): NO